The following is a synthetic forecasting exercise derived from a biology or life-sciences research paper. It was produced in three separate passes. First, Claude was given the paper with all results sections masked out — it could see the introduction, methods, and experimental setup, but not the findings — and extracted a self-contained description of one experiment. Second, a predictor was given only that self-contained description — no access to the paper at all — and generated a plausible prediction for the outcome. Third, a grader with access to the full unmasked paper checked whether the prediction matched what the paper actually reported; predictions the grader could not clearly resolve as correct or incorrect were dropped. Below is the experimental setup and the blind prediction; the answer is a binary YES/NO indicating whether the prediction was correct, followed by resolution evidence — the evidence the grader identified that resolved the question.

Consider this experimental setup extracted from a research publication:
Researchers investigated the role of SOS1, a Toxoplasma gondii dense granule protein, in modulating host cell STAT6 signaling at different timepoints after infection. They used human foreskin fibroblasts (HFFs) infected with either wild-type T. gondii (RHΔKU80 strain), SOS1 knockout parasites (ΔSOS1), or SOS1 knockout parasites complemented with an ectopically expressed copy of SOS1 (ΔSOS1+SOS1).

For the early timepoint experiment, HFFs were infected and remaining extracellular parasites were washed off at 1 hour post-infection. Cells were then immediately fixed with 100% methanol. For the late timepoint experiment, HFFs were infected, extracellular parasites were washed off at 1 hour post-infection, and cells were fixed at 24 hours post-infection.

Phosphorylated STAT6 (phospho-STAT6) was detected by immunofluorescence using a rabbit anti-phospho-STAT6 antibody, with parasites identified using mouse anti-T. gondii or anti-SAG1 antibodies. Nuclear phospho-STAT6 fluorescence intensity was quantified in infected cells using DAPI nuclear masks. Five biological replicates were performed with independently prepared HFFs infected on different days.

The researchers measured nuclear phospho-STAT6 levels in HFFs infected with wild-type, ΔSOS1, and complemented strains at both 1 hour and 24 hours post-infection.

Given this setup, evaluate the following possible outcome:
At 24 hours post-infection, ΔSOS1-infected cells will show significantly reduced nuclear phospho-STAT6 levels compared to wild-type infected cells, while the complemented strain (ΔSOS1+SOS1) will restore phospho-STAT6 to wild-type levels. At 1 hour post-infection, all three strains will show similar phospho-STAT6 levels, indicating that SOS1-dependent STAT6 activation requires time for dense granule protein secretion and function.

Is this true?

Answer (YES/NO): NO